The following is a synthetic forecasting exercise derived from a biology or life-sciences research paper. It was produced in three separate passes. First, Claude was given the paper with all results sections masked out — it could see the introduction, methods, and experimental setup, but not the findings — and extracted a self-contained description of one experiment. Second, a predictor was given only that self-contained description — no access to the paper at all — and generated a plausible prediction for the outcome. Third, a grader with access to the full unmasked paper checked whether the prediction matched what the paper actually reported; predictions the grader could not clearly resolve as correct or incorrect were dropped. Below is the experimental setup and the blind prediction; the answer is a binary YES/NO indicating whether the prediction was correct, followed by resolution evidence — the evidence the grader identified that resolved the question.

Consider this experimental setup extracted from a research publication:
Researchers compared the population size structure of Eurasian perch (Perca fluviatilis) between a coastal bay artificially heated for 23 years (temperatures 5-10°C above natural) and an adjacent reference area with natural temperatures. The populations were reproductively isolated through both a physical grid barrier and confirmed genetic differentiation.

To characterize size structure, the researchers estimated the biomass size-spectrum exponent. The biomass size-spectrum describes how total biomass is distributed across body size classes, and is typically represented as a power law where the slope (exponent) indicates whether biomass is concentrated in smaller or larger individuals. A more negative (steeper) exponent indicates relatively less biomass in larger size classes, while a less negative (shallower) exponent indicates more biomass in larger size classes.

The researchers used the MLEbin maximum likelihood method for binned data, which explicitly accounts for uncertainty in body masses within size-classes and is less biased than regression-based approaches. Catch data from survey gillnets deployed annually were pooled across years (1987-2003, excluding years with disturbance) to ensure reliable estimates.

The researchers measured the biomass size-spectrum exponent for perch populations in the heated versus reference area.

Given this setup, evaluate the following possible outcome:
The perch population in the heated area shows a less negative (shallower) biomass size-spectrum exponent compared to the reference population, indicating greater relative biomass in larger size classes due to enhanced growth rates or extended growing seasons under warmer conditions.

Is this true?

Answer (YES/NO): YES